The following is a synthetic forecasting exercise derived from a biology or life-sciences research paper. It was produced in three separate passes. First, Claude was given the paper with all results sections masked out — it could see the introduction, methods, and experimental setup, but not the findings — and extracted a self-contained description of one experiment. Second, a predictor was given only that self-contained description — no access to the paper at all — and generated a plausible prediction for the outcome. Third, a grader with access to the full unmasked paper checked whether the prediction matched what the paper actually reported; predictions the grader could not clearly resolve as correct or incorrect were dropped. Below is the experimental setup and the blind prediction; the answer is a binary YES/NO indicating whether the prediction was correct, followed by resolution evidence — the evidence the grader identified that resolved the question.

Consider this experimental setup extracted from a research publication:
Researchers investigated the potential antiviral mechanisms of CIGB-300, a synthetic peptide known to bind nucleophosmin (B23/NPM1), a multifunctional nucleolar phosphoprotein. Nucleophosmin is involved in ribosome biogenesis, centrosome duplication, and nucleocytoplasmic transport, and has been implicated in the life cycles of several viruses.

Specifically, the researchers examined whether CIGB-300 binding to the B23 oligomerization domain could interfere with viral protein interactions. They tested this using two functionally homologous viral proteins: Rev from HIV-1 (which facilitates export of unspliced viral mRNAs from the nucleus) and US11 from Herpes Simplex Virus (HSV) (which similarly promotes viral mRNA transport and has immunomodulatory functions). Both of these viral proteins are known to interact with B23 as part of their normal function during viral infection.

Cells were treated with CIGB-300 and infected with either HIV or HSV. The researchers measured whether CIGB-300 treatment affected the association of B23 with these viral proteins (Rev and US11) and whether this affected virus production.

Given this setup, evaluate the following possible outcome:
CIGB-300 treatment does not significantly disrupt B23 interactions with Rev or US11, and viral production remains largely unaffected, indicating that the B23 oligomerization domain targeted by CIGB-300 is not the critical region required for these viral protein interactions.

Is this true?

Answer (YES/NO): NO